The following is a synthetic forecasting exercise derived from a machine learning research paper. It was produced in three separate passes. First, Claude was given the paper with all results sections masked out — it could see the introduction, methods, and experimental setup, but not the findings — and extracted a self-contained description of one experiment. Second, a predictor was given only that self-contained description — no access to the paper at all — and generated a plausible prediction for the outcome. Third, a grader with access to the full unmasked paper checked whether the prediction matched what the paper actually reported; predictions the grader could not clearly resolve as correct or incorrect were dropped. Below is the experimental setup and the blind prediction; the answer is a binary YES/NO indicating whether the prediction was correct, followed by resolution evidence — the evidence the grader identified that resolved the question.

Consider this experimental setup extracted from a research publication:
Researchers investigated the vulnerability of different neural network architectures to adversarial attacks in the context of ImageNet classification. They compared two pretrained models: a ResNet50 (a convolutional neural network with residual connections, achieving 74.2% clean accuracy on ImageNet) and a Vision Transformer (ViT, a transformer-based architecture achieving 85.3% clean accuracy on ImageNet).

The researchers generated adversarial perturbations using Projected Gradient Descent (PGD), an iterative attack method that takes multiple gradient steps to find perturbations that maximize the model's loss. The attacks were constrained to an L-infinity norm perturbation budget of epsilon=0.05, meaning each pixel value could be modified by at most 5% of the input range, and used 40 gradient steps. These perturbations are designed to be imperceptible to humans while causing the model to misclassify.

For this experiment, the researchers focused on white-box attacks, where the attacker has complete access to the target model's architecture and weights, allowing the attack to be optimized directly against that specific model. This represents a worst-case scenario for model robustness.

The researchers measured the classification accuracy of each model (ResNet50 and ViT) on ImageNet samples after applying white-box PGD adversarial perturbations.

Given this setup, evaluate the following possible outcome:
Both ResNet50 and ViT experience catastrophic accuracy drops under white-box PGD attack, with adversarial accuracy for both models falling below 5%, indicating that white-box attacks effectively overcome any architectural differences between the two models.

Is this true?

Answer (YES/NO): NO